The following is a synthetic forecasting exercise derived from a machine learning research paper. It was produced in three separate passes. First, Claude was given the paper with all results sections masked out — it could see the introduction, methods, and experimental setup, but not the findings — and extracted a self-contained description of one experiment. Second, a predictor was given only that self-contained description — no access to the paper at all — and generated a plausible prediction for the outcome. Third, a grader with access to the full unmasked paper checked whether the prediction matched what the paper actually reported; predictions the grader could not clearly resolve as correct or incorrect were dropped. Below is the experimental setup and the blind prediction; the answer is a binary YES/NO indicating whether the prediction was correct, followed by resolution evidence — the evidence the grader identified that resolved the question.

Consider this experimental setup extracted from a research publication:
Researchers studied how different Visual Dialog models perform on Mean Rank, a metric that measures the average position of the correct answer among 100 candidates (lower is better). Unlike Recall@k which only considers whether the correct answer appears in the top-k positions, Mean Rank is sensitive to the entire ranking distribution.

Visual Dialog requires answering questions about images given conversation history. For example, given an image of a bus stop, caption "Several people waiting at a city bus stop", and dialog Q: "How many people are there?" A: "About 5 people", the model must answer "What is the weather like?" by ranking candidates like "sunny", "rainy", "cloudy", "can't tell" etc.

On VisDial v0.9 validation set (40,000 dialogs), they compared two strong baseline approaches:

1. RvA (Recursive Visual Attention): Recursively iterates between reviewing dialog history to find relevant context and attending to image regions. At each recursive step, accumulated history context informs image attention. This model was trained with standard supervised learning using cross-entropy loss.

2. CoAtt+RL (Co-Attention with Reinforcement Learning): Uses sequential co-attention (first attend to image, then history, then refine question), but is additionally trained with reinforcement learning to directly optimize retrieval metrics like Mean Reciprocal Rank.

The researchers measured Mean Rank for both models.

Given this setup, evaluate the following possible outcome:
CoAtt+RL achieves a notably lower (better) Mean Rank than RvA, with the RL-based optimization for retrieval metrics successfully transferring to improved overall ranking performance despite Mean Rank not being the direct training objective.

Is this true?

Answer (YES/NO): NO